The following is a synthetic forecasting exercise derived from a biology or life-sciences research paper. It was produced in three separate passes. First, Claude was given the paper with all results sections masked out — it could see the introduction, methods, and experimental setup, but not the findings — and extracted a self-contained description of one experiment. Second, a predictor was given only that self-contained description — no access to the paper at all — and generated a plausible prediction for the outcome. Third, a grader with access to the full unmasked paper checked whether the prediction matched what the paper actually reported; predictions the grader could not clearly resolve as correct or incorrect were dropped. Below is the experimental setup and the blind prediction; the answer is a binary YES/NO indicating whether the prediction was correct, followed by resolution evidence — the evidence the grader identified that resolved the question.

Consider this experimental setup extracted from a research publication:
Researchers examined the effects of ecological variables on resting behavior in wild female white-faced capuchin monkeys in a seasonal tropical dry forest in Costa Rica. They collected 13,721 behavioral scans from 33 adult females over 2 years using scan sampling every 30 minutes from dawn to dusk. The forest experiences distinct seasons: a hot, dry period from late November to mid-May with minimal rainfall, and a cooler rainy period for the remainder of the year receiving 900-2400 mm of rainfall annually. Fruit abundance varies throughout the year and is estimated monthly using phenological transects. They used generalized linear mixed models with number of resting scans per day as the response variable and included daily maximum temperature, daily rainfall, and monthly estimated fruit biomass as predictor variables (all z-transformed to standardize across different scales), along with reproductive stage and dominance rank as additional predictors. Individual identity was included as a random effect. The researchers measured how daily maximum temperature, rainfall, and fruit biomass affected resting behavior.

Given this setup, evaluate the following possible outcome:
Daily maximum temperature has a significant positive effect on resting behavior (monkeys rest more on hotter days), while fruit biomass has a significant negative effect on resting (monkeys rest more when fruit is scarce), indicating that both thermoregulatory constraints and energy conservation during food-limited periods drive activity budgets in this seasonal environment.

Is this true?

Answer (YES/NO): NO